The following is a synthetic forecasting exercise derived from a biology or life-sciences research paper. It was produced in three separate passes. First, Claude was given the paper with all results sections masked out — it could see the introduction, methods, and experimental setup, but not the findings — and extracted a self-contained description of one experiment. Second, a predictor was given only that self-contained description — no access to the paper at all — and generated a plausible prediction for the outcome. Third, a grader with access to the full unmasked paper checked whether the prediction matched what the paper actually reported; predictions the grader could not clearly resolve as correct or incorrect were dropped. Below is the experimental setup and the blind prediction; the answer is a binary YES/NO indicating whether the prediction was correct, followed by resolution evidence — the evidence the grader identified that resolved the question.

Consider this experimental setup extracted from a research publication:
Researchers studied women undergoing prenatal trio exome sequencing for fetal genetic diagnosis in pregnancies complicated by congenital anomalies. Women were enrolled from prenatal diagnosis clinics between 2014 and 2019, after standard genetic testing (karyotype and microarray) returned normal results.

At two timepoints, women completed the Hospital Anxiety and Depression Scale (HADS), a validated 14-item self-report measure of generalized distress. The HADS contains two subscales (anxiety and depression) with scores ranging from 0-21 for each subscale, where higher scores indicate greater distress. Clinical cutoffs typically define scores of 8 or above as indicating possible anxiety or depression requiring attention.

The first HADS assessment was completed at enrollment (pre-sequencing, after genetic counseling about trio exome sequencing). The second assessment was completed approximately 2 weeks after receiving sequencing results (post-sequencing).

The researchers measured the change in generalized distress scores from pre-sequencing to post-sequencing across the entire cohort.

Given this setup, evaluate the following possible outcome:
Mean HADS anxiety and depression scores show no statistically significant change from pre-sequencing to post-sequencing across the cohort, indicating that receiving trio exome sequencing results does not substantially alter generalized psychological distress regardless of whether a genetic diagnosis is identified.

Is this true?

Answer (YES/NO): NO